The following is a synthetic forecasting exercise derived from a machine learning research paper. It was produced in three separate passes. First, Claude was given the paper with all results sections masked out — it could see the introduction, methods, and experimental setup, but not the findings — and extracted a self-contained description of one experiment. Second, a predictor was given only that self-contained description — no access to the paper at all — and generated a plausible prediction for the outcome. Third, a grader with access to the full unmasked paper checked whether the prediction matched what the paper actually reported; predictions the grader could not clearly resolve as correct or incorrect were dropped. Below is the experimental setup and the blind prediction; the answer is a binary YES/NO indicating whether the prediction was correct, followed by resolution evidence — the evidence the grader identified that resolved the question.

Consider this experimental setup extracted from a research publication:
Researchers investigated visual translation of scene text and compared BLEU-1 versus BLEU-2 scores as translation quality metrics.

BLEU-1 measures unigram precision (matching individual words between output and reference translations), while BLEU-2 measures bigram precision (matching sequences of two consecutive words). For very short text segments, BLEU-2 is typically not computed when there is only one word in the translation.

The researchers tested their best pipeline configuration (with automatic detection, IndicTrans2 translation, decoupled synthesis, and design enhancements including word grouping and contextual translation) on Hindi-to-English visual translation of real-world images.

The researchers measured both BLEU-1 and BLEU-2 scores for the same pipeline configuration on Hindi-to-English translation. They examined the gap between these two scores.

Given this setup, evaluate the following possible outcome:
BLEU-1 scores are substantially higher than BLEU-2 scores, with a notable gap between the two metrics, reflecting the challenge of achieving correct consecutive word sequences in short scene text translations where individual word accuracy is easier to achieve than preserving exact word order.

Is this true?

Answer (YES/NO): YES